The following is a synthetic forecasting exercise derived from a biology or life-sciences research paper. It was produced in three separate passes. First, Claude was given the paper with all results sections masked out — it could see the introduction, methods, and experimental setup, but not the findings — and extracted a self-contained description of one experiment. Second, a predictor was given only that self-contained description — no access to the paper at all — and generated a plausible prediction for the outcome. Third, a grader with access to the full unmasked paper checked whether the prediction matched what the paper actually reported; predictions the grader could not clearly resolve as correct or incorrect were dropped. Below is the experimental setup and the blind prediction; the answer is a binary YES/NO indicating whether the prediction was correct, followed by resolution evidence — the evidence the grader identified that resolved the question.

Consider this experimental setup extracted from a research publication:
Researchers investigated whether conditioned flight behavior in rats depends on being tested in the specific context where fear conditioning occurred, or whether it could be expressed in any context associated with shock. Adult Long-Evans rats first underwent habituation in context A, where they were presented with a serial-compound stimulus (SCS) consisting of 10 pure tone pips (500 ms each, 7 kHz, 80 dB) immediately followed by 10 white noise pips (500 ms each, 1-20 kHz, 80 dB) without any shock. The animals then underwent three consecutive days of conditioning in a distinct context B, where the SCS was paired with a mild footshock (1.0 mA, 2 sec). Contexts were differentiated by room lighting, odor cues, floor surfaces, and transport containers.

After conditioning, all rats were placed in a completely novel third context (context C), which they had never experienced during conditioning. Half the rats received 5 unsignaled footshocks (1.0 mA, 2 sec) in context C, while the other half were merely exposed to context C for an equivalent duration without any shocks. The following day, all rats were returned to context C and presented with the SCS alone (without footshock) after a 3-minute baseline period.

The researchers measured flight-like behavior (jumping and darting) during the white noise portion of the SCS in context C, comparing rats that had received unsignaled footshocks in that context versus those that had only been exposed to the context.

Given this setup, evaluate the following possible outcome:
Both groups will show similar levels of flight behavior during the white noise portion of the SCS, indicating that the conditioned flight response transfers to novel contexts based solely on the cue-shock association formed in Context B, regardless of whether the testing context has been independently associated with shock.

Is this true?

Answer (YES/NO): NO